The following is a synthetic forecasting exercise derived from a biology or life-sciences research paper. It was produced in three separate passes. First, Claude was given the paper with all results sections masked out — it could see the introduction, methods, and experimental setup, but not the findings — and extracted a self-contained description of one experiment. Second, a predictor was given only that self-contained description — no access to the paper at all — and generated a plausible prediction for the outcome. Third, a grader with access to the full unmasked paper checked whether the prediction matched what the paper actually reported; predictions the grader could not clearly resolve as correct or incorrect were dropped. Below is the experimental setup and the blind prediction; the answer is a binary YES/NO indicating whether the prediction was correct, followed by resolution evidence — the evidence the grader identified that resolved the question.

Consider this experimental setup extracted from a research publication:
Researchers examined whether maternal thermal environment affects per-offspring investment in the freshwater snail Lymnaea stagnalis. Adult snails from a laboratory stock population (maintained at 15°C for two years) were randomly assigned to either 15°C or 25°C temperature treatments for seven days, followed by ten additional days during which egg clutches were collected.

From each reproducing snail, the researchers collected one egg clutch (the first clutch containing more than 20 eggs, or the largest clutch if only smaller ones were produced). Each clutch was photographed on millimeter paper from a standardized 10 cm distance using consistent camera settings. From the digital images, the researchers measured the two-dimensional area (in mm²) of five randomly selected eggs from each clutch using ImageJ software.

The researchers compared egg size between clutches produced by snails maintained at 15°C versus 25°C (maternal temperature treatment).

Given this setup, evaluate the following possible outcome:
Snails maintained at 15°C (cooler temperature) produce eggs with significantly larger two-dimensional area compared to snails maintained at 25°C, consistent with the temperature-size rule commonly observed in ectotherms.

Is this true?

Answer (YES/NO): YES